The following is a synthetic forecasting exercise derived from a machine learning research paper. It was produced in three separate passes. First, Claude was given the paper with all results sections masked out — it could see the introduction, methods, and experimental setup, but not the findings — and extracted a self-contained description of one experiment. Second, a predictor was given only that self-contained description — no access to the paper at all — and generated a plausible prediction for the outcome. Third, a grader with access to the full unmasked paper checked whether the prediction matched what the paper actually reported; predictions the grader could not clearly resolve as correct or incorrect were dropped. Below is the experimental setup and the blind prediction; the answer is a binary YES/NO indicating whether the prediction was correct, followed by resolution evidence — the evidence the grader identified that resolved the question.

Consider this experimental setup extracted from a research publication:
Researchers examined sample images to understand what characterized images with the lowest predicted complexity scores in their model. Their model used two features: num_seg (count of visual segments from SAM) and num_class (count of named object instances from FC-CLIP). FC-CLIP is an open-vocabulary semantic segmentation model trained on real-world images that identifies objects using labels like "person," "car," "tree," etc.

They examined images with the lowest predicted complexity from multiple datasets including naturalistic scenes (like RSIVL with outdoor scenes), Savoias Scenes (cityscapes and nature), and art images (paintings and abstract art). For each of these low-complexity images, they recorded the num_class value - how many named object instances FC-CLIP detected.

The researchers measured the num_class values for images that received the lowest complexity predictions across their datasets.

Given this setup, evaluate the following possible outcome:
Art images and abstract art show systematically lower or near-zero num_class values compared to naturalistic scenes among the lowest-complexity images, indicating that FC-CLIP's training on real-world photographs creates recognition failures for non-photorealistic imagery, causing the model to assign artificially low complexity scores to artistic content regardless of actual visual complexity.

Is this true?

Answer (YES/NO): NO